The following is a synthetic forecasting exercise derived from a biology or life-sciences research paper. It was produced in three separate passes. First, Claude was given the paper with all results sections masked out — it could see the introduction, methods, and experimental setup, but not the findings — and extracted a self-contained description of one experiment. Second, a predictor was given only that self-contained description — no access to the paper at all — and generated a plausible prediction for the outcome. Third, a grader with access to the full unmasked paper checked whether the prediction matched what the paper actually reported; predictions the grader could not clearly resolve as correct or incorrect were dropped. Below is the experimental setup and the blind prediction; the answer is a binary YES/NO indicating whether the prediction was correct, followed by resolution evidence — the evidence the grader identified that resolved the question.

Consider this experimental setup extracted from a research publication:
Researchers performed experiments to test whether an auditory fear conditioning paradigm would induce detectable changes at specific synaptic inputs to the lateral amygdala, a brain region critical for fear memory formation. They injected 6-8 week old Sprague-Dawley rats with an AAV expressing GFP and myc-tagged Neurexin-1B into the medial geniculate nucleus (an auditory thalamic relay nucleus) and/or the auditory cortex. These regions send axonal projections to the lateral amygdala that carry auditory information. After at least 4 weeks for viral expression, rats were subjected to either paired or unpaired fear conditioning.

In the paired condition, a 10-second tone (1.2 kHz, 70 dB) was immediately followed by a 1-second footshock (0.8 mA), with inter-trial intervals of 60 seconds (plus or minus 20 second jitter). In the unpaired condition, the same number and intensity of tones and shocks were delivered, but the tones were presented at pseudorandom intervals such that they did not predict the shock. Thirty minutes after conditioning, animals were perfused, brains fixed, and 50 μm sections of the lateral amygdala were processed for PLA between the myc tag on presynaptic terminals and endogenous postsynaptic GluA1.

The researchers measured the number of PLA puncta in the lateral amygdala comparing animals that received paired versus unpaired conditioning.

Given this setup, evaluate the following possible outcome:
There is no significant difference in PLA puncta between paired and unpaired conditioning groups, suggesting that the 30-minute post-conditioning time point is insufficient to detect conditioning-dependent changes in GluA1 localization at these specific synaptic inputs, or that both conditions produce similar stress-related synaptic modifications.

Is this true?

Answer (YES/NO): NO